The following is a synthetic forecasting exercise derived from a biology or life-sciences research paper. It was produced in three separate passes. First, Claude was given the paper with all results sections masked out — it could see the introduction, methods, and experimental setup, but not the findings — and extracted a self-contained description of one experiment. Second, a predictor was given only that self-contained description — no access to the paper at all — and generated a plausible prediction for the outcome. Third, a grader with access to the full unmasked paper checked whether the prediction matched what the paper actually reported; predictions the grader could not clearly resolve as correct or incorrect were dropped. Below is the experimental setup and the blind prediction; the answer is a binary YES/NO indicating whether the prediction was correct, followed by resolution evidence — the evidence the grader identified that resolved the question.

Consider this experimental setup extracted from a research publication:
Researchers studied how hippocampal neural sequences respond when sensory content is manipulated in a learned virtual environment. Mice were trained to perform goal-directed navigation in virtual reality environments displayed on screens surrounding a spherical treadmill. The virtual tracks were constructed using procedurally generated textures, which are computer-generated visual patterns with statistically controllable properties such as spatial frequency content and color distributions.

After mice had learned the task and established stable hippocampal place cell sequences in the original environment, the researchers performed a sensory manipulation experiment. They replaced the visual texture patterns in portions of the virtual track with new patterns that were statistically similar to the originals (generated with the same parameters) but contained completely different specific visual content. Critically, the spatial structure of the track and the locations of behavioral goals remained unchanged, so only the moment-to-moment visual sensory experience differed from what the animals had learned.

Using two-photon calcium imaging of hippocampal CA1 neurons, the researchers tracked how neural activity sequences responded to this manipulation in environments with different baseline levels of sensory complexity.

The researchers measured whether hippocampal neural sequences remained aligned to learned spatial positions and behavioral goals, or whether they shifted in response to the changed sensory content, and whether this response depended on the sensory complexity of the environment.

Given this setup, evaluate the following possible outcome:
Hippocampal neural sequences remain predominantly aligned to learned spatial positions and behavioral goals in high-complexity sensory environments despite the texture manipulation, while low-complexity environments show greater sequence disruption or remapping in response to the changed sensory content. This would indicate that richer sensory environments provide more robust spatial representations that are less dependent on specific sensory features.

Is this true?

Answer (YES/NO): YES